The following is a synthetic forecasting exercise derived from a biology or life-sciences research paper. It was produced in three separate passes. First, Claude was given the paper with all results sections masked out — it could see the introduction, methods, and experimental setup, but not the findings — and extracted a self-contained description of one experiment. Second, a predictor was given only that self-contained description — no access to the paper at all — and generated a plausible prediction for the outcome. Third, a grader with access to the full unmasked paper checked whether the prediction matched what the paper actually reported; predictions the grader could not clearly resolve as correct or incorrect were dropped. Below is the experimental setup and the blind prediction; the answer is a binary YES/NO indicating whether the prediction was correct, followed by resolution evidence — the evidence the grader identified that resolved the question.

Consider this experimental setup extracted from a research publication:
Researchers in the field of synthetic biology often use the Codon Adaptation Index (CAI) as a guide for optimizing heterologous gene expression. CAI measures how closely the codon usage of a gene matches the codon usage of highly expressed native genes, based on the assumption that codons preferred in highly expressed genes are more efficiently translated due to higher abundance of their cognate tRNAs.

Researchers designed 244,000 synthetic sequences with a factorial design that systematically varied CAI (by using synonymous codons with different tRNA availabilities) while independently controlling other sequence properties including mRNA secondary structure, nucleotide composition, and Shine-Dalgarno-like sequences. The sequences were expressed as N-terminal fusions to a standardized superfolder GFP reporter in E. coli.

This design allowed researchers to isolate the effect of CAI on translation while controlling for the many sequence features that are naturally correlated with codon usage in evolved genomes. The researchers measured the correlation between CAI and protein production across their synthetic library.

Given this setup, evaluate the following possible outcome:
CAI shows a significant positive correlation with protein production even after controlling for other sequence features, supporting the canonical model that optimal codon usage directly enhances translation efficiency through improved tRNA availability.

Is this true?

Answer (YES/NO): NO